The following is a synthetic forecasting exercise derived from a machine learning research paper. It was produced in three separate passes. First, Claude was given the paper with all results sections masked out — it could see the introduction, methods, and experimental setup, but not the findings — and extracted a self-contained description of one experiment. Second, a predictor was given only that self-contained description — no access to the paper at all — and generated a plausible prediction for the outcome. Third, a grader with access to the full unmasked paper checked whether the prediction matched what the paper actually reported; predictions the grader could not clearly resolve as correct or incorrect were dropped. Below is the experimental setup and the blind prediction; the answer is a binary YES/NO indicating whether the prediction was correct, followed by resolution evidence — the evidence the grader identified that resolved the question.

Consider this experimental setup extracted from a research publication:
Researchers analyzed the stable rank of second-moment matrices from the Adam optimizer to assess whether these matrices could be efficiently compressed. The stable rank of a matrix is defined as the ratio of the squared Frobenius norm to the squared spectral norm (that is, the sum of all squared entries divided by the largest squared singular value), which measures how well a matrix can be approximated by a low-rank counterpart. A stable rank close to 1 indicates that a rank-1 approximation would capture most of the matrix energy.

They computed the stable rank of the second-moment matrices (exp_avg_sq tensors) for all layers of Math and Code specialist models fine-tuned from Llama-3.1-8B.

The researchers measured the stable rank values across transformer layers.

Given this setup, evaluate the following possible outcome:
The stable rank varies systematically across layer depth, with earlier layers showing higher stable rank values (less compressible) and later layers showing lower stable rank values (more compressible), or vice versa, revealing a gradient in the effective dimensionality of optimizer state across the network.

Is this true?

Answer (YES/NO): NO